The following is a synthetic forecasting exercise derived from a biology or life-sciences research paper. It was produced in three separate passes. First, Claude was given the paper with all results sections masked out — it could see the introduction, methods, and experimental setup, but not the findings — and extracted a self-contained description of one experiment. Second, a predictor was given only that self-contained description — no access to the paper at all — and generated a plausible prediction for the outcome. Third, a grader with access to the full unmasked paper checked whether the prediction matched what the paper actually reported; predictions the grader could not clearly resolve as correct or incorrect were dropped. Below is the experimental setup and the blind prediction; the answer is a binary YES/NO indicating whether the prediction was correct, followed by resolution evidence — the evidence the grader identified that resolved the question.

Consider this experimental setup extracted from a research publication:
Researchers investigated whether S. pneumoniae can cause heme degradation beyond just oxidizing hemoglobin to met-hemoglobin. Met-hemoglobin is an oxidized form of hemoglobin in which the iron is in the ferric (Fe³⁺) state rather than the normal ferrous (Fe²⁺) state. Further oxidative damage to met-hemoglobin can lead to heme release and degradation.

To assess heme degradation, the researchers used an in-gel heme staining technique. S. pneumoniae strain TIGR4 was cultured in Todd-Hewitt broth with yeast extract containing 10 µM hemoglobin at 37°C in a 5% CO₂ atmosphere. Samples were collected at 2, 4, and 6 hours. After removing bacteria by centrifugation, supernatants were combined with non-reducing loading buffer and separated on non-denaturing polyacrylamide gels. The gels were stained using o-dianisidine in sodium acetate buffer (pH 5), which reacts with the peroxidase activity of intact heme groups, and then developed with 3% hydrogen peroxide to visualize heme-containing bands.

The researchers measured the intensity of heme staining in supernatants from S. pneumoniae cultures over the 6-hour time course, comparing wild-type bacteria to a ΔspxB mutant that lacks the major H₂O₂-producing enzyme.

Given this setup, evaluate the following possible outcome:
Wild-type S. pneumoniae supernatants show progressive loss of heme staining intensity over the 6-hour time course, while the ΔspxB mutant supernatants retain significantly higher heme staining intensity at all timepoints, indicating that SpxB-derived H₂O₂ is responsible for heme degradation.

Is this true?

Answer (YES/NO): YES